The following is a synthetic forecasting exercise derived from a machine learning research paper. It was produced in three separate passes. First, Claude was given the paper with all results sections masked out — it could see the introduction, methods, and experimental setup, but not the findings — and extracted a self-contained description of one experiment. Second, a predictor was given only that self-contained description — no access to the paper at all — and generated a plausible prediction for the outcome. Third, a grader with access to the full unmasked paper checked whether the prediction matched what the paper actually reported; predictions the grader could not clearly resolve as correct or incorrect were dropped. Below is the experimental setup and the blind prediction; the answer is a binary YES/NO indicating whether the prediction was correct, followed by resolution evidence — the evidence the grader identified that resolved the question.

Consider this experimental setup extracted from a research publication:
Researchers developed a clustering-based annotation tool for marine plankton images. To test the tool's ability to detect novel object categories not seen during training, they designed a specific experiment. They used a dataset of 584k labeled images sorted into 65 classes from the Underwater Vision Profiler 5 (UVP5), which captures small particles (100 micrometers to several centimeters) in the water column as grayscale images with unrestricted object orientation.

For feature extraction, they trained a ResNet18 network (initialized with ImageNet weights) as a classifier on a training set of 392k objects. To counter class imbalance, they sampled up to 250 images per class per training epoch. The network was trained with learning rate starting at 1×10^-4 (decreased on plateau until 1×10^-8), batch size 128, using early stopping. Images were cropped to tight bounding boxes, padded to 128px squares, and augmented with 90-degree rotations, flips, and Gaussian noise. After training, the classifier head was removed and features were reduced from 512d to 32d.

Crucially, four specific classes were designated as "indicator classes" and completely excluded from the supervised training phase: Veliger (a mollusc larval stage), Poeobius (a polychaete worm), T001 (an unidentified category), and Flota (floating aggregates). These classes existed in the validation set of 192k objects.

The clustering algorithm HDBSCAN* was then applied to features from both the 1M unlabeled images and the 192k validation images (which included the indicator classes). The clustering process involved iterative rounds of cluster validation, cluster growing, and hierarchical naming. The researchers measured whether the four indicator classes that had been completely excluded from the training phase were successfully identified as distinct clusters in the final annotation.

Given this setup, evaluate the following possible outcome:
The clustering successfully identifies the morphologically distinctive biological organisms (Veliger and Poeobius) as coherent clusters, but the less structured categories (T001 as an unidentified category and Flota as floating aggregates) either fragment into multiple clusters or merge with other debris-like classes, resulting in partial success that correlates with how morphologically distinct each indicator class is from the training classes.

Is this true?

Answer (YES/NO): NO